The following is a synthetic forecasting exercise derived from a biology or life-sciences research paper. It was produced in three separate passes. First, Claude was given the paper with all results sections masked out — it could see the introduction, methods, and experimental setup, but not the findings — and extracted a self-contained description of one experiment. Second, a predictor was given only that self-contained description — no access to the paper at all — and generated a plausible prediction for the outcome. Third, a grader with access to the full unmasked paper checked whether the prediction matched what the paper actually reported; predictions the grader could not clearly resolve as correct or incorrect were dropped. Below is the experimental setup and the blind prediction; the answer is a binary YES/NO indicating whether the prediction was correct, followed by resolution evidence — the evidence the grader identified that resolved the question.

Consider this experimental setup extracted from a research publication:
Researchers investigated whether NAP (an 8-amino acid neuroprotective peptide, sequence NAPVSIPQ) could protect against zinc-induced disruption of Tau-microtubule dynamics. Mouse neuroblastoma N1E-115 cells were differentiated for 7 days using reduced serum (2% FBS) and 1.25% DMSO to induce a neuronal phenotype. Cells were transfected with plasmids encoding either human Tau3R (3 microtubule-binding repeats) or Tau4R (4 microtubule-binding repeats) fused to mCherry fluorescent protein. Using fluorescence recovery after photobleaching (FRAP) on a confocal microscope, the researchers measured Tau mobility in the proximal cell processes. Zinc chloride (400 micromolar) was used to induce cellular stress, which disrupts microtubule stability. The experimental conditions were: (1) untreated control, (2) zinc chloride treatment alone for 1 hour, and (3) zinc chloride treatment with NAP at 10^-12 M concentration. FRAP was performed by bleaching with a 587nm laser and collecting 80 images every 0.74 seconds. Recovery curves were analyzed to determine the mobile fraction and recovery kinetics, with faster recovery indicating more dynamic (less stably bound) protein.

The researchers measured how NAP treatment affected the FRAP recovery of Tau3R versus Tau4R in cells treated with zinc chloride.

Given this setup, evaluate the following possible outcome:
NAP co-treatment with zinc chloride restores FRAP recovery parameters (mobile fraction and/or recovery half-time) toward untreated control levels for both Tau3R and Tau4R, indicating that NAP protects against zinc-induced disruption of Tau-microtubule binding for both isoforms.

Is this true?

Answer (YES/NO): NO